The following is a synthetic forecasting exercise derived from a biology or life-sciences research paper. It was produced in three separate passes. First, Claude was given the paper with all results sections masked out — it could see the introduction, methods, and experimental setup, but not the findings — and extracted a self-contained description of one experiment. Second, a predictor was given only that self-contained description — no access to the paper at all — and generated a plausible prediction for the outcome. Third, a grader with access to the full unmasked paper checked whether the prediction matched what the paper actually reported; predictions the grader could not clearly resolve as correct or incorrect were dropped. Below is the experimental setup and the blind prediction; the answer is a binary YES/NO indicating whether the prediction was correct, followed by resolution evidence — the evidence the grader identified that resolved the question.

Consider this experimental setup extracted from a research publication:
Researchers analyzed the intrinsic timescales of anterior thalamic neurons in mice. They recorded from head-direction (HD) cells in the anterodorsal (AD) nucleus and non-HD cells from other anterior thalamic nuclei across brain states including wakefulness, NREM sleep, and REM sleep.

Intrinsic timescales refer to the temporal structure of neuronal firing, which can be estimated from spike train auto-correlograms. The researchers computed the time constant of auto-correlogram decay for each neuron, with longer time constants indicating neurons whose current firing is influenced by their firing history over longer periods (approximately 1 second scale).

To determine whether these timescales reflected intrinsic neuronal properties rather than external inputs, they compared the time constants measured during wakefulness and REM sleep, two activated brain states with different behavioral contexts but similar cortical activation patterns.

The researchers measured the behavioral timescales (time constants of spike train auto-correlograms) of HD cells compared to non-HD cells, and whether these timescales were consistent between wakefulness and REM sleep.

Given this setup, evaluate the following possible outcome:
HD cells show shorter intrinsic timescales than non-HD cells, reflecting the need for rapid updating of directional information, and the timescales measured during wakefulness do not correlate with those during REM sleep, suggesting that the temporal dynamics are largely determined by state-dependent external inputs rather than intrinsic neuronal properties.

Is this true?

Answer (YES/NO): NO